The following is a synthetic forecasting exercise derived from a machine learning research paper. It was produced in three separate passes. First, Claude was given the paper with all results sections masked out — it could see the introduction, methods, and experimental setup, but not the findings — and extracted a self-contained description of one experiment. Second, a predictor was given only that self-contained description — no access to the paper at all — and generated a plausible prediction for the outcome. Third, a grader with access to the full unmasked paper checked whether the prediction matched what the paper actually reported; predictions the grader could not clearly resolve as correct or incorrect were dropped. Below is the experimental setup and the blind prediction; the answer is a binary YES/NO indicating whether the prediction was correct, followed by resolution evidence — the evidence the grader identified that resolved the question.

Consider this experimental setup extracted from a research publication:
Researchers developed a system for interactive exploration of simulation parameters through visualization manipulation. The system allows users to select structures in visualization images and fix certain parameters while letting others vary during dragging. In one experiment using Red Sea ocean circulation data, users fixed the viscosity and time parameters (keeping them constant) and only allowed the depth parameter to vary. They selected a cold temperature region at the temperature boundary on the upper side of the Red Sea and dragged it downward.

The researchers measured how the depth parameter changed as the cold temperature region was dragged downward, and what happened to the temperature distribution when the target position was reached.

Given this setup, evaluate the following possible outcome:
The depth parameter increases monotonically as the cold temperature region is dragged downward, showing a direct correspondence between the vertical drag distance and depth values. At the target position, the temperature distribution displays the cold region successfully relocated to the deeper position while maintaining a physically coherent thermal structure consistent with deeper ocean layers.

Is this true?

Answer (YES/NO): NO